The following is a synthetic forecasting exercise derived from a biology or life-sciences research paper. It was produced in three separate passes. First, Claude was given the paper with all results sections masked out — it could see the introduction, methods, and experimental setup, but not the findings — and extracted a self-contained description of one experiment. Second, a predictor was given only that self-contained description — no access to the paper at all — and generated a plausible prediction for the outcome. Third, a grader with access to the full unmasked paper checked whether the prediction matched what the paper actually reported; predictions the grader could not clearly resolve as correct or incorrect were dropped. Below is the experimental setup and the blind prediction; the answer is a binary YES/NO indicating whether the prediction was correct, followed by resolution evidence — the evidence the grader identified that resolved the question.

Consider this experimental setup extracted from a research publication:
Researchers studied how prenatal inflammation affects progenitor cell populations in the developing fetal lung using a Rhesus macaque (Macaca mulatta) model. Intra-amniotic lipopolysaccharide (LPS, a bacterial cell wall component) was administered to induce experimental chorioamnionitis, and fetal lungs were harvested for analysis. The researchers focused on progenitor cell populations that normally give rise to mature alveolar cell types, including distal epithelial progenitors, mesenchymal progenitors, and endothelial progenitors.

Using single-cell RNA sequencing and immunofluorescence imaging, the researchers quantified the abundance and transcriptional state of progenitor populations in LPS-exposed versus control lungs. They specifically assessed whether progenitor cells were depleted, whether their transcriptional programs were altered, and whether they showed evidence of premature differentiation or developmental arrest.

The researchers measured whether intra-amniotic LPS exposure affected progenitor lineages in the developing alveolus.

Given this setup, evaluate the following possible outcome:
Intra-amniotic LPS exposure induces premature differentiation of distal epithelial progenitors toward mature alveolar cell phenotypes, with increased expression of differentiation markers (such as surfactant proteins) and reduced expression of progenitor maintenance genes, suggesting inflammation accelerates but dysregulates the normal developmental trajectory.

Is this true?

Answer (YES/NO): NO